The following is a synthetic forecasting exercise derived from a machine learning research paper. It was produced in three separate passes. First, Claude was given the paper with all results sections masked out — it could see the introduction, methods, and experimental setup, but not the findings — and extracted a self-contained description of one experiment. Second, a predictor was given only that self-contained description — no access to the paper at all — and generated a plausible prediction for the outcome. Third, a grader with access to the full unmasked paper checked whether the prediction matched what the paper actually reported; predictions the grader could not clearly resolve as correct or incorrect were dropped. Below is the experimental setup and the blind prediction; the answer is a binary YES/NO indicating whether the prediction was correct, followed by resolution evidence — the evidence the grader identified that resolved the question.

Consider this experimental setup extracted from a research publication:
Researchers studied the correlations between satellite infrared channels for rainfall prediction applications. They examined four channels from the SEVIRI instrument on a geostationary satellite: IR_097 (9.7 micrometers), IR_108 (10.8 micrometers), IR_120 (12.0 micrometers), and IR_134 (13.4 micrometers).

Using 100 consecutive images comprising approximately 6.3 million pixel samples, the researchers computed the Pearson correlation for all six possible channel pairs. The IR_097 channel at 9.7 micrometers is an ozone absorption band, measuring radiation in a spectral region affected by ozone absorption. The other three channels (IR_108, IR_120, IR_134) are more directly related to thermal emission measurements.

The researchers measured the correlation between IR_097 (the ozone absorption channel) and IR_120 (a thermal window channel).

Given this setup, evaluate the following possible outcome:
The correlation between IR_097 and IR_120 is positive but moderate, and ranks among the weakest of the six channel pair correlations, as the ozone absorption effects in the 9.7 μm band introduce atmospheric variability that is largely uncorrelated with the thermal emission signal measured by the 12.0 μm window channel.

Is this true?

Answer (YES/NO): NO